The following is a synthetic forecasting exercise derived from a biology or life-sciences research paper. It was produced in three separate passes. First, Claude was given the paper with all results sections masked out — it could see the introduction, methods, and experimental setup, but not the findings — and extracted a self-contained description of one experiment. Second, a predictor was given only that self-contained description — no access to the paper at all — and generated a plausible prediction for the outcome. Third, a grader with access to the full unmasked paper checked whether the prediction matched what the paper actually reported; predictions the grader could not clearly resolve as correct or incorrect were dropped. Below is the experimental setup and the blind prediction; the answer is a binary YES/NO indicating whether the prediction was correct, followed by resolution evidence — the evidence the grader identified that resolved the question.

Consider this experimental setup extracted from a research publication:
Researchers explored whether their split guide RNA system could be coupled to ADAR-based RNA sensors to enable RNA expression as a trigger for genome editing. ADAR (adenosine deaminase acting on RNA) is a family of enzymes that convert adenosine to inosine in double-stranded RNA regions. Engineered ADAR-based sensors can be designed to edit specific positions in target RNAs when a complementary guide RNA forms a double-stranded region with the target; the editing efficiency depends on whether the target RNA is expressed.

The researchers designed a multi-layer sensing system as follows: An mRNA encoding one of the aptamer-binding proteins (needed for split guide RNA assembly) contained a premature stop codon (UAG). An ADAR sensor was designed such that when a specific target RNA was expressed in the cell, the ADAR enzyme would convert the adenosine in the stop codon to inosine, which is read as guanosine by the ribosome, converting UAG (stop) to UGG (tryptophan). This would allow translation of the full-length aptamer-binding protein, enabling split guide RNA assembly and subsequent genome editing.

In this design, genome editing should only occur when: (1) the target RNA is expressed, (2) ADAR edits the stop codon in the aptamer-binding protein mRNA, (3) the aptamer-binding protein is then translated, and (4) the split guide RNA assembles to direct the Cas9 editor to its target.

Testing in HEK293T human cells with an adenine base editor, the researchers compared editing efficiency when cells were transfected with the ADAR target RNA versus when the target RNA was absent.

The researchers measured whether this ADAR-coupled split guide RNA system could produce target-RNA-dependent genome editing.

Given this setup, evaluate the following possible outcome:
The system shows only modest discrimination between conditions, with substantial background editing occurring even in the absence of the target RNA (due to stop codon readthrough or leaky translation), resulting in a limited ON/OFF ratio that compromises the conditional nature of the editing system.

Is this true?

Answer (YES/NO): YES